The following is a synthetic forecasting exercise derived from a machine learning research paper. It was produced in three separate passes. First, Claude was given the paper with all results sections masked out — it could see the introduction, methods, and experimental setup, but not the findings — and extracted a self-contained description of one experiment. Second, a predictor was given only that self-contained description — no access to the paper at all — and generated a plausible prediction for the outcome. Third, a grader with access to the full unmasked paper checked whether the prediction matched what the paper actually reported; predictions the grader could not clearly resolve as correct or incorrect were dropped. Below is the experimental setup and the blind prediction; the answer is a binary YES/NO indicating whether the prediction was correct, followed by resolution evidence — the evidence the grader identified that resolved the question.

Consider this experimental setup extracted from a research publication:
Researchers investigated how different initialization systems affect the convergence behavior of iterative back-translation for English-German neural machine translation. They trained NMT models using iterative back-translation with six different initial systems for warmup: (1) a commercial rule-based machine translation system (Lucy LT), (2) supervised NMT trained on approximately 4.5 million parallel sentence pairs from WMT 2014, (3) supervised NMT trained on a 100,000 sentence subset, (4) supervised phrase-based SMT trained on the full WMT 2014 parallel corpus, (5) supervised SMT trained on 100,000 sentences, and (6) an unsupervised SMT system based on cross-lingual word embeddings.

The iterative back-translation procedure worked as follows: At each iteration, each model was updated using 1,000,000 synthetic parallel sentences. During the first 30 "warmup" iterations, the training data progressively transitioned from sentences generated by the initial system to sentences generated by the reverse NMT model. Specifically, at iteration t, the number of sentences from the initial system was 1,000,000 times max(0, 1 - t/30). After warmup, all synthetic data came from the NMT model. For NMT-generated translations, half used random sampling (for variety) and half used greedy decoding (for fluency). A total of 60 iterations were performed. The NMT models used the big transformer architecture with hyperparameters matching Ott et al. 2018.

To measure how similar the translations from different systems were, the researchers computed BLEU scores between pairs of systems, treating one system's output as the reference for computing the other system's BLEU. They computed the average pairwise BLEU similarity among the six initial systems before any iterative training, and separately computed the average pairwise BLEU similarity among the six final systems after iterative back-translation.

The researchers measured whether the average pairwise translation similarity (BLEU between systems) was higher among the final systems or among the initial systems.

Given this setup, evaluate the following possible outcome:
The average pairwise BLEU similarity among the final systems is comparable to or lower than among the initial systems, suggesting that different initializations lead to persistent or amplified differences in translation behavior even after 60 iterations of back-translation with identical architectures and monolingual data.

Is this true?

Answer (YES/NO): NO